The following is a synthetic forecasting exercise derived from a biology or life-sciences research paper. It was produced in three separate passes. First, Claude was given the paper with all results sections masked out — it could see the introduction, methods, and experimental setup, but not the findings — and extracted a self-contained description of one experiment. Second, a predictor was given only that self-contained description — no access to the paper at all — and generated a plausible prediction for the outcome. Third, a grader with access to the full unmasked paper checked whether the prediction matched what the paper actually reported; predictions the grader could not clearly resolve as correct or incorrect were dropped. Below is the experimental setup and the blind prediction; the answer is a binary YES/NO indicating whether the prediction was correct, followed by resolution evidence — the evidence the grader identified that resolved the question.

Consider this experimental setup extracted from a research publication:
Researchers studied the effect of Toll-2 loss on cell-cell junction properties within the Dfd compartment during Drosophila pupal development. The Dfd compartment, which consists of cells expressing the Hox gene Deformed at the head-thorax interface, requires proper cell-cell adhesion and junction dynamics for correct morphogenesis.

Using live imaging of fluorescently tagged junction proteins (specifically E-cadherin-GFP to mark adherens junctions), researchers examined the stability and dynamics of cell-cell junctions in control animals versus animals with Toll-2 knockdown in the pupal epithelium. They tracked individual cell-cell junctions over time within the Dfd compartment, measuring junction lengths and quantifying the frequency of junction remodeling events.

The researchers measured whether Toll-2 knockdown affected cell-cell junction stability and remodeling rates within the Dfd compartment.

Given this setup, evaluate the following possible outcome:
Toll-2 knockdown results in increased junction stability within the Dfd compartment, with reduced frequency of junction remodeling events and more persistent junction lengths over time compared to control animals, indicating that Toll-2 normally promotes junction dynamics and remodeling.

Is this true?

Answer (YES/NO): YES